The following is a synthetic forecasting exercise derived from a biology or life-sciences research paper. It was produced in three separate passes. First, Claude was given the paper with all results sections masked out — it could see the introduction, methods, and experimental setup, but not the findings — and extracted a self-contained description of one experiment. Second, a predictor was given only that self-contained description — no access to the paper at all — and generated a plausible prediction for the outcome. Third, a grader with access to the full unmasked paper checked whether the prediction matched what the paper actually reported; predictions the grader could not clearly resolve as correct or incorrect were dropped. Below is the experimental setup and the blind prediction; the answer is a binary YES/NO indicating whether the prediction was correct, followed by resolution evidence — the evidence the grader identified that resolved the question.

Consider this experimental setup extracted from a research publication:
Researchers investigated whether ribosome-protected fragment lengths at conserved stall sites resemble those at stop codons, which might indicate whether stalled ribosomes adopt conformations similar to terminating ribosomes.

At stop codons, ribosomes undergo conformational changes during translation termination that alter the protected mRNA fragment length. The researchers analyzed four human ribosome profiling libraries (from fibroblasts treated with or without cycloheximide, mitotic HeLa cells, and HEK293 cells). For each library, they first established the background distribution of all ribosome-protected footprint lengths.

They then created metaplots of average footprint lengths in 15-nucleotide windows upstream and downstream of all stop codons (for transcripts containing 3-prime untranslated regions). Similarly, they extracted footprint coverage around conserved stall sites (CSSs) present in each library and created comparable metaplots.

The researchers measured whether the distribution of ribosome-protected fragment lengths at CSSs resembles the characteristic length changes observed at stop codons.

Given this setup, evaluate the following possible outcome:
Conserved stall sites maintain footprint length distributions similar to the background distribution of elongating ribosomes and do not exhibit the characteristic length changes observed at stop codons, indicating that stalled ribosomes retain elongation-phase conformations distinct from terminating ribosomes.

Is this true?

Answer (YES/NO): YES